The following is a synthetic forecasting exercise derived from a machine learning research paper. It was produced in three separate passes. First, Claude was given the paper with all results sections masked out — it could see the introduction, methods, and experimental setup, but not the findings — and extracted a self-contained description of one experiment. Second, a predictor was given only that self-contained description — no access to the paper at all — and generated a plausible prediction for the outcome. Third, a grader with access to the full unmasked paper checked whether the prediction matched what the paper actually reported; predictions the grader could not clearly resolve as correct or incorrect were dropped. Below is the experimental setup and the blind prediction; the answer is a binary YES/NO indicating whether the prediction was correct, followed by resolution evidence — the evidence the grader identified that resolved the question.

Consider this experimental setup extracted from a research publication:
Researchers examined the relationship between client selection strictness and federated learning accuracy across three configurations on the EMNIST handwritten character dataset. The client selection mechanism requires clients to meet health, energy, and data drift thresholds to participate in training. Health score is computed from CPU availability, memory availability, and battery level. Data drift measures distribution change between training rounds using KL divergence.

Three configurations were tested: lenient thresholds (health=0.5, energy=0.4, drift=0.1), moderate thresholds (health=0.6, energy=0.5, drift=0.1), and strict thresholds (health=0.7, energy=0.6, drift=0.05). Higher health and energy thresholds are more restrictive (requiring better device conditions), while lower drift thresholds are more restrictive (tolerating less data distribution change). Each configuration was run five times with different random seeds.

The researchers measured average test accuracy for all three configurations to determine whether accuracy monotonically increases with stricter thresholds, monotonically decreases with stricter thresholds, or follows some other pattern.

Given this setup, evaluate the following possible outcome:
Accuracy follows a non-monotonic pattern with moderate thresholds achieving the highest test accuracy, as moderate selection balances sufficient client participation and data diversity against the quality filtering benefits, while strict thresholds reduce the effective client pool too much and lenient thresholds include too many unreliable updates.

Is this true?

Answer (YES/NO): YES